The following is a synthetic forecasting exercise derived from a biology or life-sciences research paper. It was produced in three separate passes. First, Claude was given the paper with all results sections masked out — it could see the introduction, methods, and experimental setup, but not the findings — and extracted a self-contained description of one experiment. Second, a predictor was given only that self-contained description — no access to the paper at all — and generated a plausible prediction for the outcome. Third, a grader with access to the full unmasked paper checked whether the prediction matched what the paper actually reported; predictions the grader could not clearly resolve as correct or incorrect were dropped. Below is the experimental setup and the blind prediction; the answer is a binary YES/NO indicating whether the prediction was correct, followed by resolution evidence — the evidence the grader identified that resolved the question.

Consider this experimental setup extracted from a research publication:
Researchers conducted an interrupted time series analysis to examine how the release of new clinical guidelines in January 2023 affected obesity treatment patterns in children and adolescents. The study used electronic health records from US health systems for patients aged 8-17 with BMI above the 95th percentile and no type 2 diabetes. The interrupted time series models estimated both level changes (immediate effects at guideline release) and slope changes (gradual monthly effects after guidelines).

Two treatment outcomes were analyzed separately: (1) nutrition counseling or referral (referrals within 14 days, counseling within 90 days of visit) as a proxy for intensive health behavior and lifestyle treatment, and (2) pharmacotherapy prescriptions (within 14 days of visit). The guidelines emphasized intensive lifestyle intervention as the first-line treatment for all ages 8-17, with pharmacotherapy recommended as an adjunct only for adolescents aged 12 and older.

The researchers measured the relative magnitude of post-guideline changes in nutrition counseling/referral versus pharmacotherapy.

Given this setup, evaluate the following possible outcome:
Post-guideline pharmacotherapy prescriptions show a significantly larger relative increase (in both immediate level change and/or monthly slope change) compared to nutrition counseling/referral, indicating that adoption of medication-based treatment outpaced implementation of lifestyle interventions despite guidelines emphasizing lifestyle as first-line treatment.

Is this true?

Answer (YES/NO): YES